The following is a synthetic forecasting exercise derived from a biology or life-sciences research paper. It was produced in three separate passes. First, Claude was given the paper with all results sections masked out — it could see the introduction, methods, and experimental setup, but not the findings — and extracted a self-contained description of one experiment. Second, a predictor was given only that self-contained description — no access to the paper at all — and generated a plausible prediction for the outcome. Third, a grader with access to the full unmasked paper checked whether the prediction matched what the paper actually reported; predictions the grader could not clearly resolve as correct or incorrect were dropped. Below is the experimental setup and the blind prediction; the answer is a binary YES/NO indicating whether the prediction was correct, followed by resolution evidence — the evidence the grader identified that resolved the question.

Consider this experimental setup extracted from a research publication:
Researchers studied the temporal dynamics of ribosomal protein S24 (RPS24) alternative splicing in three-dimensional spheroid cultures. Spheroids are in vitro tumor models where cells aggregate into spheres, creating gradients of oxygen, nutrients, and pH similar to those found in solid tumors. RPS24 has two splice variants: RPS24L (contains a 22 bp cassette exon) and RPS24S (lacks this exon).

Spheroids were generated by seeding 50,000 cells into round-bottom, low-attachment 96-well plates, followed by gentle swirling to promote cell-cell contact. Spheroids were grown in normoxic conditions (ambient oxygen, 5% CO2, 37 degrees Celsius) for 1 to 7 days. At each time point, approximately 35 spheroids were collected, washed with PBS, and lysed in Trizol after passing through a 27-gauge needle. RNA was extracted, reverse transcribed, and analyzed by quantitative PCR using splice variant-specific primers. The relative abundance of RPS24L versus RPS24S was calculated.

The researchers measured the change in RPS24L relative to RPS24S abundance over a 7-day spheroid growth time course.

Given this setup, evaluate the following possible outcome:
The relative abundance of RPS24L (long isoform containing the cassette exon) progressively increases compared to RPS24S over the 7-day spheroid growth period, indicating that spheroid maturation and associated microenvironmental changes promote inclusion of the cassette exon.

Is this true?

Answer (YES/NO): YES